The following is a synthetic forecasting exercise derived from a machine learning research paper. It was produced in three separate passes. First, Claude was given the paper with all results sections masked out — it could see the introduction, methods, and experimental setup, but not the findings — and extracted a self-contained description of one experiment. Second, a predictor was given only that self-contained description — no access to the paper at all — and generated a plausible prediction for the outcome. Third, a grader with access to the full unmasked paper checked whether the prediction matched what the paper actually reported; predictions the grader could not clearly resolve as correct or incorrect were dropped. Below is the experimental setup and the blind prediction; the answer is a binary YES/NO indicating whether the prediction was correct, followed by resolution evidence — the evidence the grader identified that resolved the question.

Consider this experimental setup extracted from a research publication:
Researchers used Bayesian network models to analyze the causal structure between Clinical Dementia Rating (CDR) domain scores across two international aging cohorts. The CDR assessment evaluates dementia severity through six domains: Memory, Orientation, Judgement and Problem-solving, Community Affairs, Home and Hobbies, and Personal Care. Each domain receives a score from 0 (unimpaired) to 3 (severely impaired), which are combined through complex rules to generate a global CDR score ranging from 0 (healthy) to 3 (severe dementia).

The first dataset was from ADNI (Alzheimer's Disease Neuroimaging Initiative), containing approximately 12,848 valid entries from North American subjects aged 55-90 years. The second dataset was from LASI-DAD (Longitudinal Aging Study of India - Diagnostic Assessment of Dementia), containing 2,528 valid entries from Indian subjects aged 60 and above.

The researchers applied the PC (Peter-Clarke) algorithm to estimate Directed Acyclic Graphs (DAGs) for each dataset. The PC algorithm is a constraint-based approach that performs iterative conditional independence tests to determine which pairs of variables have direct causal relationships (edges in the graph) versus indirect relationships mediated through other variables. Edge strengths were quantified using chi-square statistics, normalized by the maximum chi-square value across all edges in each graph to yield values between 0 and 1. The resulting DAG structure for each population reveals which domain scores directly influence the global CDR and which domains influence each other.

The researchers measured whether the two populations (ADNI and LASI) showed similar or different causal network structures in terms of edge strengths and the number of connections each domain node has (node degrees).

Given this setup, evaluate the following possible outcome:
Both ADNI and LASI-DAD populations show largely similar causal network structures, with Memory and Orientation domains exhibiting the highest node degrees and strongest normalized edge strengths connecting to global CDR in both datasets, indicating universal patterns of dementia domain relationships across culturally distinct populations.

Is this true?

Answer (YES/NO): NO